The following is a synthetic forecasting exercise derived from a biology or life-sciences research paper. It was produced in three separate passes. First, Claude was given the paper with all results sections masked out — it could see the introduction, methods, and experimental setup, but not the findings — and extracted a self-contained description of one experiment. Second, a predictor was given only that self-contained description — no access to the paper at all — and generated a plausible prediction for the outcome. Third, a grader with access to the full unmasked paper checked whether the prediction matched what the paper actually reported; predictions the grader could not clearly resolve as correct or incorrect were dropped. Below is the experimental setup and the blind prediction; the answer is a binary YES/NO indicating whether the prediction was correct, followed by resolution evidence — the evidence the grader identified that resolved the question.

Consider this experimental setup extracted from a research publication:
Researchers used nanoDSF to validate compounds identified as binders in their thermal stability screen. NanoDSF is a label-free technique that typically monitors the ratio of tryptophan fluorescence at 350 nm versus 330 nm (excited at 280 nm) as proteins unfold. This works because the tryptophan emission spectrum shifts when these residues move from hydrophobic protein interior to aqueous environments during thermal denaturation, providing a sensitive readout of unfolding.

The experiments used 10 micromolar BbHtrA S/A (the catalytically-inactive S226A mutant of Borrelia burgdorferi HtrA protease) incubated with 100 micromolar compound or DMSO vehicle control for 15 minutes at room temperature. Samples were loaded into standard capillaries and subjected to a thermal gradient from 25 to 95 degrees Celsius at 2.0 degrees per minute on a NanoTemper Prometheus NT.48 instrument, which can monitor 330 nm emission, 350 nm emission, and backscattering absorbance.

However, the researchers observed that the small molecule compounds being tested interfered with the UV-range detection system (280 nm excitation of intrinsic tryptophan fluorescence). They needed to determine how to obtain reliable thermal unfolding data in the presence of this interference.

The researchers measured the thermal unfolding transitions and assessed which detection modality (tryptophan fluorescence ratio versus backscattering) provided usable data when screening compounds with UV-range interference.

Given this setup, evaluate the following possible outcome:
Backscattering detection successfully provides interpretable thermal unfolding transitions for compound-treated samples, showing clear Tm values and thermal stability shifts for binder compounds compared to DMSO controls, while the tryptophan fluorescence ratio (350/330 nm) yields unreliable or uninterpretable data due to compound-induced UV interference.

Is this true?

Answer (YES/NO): YES